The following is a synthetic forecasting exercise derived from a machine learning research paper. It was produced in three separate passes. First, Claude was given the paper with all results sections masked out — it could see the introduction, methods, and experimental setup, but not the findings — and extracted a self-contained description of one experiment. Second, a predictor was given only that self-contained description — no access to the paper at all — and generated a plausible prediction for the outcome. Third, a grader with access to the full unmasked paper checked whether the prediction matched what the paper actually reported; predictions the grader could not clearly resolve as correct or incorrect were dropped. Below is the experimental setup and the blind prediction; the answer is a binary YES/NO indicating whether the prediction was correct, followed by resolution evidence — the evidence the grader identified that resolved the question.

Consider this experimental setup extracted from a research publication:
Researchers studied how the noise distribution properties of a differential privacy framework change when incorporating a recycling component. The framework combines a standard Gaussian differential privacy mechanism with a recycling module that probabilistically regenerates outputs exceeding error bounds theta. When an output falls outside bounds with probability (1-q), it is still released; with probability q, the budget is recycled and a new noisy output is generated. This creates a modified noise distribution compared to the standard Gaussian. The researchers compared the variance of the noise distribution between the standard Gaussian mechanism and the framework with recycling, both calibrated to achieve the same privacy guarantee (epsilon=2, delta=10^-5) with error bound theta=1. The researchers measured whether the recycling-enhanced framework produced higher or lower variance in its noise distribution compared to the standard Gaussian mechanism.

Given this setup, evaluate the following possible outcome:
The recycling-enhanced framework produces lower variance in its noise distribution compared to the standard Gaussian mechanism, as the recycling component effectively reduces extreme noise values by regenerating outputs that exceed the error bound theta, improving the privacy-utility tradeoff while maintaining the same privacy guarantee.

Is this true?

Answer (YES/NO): NO